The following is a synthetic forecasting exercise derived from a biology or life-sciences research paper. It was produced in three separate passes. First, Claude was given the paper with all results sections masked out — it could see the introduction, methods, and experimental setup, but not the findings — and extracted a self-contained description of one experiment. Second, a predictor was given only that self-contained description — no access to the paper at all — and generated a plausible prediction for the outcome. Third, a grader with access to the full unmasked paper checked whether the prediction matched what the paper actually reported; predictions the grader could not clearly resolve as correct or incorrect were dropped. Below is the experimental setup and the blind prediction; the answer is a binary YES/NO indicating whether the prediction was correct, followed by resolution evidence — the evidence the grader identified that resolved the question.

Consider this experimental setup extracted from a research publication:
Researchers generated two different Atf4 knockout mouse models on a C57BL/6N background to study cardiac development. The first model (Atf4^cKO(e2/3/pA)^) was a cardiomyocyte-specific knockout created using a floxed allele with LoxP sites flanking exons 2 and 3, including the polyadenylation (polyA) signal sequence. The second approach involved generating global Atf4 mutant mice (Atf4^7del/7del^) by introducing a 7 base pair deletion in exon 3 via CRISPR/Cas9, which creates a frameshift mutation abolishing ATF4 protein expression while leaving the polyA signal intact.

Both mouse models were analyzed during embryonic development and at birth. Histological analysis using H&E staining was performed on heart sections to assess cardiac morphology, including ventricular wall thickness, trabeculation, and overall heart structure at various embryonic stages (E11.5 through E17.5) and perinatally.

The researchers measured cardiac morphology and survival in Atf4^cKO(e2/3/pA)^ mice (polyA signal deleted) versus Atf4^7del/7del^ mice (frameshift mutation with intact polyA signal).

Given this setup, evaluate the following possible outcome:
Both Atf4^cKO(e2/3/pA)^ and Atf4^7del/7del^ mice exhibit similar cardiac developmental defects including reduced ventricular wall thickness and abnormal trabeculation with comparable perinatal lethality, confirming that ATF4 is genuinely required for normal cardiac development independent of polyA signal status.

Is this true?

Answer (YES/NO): NO